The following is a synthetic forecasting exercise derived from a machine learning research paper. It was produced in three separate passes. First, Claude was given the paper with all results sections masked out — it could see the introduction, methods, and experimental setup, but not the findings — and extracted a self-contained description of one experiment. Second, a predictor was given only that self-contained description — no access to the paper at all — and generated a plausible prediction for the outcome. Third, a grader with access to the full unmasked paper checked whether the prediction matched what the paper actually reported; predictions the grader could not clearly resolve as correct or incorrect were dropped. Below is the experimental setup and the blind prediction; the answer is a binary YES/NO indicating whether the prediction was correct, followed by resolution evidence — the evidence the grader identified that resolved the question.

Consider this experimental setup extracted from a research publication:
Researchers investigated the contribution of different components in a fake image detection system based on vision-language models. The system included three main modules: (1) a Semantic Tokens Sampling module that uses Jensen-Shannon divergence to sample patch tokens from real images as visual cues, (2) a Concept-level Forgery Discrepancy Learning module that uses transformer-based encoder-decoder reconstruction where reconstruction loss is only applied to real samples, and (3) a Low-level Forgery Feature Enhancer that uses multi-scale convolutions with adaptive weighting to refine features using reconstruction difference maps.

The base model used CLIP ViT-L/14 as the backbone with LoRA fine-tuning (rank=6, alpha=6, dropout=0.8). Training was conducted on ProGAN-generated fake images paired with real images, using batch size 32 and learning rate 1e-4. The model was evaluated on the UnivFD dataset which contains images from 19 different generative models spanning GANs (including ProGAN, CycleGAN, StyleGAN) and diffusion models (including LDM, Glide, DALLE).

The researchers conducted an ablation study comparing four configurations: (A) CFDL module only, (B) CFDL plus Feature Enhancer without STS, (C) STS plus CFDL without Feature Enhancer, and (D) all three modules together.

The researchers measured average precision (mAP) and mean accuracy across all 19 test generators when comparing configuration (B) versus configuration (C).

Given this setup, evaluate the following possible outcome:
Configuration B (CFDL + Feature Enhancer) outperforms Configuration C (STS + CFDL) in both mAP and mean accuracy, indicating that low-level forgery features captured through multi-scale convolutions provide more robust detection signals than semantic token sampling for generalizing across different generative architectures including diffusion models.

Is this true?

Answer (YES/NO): YES